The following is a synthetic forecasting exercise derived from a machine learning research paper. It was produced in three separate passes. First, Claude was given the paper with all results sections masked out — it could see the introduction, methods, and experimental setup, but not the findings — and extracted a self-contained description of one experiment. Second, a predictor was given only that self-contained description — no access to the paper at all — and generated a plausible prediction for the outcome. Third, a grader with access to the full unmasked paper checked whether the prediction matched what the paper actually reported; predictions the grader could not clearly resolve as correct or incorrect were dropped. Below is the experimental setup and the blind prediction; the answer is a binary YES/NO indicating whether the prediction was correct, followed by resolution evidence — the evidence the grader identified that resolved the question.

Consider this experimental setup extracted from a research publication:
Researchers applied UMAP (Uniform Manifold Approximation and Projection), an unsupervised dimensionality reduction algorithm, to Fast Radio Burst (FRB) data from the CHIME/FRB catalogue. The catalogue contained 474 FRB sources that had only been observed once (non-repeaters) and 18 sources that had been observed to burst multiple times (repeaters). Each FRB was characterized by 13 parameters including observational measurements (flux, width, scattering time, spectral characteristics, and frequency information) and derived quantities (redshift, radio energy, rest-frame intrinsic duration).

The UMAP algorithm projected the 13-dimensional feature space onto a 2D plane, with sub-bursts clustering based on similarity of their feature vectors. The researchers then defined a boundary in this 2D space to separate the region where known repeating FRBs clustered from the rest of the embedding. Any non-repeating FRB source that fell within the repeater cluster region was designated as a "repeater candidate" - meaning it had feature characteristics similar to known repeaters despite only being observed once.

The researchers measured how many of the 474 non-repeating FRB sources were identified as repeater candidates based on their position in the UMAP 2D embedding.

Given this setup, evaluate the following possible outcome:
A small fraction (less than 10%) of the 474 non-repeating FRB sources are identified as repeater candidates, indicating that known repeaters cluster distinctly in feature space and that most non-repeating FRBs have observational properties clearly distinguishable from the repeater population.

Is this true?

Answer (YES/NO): NO